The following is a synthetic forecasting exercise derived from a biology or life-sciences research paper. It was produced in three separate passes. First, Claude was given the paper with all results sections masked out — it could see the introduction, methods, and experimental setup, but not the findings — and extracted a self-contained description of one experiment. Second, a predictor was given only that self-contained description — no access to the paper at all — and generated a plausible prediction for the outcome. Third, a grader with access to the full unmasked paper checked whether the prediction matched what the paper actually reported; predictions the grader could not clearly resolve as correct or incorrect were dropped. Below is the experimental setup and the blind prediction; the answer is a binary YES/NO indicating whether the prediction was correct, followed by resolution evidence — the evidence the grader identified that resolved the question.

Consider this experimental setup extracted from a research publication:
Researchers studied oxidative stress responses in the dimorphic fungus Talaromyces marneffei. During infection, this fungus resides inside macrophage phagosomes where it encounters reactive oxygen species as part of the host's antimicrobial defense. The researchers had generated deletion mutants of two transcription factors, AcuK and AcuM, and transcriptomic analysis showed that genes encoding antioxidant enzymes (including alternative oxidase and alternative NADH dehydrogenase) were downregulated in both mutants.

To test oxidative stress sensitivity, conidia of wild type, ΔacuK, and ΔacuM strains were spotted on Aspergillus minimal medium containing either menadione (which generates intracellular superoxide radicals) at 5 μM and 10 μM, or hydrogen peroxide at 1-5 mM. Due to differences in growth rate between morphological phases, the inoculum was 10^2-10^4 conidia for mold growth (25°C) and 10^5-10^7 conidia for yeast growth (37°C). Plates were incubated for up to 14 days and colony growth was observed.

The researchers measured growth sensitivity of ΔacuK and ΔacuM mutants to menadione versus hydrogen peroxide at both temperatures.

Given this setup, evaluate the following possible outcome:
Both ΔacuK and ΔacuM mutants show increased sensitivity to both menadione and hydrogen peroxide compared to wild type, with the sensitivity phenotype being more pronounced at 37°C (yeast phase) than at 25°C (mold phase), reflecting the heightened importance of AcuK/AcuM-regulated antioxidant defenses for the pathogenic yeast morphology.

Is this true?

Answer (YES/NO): NO